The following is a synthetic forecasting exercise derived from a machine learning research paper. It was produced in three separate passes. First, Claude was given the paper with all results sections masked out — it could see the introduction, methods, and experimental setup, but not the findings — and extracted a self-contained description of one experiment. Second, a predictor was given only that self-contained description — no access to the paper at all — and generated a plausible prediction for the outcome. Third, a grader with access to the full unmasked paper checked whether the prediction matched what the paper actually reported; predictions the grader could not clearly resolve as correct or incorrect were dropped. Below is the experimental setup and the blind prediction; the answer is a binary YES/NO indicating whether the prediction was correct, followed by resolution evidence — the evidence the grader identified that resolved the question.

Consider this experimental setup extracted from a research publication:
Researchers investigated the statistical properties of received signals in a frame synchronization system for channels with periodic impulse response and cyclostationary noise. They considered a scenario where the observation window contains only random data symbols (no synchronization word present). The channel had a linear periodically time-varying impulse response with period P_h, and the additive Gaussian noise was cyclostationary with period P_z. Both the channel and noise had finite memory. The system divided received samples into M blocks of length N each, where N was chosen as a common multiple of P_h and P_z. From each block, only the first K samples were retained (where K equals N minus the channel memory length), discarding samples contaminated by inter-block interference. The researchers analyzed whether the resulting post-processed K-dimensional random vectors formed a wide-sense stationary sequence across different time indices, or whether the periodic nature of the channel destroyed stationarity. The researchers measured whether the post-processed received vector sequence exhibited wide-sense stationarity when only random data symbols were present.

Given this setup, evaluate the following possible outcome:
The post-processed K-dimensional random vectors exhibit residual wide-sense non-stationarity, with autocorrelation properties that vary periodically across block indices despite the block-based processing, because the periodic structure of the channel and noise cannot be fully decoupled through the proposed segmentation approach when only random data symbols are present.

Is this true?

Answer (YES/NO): NO